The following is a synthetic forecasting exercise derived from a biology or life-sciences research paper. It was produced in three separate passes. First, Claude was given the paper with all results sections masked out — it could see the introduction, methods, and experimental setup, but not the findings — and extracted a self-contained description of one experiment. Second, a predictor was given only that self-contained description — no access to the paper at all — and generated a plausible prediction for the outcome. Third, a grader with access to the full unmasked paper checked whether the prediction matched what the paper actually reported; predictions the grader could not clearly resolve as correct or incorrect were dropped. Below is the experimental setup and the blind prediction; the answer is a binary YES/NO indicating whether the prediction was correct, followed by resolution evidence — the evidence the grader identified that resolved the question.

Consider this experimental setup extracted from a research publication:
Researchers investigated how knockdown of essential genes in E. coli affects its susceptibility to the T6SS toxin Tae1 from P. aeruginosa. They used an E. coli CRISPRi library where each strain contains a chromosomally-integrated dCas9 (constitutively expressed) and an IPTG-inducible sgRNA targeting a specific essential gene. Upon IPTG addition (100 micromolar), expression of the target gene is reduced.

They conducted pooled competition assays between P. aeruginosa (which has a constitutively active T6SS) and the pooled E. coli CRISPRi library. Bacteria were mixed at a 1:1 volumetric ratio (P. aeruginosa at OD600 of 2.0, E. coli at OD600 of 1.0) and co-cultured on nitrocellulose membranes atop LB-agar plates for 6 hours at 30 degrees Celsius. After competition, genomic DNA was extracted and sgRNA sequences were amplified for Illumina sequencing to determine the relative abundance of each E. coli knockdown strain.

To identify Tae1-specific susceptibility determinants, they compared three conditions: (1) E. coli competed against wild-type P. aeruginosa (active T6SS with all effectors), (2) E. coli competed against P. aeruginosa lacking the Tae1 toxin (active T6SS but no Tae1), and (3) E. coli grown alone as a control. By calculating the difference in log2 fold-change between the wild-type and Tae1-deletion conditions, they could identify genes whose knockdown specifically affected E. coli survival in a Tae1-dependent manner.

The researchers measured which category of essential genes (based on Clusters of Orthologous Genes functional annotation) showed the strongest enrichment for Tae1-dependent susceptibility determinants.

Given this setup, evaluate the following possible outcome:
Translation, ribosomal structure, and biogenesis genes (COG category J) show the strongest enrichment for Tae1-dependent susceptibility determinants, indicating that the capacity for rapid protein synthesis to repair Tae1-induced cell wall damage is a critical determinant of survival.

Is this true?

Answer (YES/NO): NO